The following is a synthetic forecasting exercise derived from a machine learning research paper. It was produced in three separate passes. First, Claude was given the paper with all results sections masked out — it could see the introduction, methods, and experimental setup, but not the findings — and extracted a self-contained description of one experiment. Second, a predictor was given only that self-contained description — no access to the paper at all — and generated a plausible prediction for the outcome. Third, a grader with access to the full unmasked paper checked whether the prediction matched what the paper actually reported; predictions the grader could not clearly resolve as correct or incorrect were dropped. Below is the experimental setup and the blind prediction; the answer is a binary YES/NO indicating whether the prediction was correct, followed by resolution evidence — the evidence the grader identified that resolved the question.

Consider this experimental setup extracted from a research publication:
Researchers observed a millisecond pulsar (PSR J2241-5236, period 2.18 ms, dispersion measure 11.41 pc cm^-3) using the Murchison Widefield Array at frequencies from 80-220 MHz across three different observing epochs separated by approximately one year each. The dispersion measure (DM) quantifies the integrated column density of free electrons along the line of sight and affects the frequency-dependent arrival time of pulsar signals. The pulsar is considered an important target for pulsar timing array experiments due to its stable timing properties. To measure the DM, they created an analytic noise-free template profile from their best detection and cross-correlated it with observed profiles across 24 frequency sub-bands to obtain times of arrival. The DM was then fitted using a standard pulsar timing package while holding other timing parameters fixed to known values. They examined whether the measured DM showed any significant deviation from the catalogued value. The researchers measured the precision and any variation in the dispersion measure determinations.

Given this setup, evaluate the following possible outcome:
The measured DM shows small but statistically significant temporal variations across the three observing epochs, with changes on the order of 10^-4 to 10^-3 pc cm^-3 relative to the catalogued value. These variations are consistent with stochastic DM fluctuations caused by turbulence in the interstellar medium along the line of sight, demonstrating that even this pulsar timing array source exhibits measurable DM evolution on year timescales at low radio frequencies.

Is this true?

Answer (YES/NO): YES